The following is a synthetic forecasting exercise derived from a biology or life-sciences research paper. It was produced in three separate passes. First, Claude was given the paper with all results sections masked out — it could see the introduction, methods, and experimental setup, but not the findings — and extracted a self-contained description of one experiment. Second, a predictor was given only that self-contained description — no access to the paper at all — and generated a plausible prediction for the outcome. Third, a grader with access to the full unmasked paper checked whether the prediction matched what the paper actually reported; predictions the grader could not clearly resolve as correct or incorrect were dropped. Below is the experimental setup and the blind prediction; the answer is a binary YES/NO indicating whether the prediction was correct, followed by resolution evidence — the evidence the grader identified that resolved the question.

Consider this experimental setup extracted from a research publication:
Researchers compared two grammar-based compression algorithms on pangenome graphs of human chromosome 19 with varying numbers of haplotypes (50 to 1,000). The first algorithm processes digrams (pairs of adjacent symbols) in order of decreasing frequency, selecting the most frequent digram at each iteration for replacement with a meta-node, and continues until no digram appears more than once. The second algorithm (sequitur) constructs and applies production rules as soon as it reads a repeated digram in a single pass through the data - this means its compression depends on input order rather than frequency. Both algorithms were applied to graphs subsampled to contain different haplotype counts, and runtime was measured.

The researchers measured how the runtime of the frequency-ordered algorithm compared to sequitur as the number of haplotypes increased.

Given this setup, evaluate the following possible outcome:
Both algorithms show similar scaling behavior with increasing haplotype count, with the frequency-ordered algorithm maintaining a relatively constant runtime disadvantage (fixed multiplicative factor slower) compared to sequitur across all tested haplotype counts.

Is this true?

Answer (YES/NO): NO